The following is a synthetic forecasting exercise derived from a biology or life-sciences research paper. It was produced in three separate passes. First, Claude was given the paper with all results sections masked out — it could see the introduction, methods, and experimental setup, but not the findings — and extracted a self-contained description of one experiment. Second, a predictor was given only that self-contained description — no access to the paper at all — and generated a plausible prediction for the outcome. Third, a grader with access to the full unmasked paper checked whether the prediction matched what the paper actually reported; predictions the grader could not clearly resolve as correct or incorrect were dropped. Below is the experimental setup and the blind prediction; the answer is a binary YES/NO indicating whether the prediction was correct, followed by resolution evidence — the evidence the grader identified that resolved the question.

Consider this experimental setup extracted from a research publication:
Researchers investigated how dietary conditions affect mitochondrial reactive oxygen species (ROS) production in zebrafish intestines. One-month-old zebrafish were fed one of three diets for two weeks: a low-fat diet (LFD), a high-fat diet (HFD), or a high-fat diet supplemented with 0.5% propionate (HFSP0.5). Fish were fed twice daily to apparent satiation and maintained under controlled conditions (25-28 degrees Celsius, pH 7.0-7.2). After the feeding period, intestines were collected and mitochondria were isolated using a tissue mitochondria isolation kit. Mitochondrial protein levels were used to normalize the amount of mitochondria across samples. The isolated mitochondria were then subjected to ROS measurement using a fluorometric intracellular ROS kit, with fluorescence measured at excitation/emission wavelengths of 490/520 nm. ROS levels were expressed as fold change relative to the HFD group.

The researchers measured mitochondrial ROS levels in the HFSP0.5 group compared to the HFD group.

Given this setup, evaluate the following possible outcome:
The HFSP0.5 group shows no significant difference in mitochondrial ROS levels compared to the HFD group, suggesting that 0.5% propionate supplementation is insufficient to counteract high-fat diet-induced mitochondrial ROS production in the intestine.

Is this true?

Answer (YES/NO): NO